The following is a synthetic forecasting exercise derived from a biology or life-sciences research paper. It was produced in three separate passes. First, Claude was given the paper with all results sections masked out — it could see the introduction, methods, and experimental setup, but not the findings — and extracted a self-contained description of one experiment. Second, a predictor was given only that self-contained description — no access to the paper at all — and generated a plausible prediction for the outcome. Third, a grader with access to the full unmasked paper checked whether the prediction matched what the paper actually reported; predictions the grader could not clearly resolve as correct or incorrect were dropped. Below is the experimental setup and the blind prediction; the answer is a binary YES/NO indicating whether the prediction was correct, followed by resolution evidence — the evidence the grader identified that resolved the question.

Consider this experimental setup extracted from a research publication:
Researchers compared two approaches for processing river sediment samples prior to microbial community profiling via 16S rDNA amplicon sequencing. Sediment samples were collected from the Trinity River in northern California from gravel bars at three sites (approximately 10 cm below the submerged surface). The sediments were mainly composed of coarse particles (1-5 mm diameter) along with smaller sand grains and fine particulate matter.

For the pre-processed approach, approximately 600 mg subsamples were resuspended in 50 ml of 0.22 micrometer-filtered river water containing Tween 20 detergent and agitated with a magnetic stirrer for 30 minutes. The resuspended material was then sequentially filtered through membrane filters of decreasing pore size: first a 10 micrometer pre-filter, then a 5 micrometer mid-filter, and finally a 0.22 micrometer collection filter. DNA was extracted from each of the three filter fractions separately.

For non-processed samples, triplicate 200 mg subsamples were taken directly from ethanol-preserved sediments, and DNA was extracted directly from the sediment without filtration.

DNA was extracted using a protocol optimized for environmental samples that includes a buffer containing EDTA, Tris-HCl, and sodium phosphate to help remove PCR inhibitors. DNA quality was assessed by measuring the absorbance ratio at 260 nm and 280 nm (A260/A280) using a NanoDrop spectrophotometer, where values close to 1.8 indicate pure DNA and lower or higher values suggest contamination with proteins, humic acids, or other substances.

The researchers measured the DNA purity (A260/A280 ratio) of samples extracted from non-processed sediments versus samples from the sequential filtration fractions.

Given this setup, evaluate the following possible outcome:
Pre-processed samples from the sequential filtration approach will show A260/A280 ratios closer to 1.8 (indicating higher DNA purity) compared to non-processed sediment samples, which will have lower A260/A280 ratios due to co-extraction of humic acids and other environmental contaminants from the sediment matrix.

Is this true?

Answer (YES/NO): NO